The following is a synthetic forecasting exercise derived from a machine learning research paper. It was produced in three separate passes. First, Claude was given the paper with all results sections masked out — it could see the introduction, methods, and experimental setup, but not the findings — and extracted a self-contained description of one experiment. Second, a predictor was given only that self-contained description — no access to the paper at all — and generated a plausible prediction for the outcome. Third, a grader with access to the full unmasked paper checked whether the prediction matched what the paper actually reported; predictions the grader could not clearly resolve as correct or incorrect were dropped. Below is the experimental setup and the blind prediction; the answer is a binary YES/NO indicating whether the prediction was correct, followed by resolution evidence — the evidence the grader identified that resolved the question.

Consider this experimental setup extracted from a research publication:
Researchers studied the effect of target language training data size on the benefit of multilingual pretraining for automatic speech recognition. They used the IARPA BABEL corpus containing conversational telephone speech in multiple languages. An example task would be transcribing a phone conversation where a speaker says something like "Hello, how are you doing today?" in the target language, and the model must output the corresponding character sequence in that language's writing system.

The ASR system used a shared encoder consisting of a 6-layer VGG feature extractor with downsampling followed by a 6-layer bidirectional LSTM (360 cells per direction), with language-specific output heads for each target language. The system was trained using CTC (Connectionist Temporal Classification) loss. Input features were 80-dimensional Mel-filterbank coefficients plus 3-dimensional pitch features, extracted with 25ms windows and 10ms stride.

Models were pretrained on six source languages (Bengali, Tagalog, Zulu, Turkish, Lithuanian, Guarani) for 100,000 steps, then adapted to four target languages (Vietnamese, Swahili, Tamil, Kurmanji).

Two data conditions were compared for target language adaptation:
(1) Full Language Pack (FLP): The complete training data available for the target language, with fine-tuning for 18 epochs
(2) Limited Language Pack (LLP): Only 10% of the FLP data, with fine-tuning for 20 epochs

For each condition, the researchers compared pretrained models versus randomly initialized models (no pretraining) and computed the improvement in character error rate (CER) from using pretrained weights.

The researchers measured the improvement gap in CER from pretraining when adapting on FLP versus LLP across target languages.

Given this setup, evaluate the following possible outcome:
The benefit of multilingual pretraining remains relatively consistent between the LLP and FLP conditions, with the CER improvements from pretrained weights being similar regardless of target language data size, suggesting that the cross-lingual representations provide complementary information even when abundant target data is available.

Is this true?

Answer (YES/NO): NO